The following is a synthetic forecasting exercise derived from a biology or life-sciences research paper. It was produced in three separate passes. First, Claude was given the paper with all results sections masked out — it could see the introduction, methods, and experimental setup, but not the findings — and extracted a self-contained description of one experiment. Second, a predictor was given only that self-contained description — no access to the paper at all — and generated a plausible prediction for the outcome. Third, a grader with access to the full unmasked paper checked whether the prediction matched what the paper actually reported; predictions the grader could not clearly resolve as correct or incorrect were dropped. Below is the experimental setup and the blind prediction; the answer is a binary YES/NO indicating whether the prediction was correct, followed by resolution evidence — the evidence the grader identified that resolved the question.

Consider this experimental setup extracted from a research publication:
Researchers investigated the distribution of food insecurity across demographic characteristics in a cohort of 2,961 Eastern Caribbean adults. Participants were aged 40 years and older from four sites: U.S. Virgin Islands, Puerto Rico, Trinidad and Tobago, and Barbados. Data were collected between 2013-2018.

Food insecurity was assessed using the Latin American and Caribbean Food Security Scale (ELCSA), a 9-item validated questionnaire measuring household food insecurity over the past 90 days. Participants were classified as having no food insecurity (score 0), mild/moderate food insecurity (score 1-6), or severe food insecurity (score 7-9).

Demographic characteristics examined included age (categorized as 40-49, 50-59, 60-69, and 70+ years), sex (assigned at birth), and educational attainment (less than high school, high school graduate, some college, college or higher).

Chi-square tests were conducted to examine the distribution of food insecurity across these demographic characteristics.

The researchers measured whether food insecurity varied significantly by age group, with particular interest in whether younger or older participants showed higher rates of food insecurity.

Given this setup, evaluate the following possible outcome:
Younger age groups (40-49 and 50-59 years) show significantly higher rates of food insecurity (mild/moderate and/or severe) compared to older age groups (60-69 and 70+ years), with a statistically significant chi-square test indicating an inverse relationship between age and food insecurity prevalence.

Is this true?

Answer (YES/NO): YES